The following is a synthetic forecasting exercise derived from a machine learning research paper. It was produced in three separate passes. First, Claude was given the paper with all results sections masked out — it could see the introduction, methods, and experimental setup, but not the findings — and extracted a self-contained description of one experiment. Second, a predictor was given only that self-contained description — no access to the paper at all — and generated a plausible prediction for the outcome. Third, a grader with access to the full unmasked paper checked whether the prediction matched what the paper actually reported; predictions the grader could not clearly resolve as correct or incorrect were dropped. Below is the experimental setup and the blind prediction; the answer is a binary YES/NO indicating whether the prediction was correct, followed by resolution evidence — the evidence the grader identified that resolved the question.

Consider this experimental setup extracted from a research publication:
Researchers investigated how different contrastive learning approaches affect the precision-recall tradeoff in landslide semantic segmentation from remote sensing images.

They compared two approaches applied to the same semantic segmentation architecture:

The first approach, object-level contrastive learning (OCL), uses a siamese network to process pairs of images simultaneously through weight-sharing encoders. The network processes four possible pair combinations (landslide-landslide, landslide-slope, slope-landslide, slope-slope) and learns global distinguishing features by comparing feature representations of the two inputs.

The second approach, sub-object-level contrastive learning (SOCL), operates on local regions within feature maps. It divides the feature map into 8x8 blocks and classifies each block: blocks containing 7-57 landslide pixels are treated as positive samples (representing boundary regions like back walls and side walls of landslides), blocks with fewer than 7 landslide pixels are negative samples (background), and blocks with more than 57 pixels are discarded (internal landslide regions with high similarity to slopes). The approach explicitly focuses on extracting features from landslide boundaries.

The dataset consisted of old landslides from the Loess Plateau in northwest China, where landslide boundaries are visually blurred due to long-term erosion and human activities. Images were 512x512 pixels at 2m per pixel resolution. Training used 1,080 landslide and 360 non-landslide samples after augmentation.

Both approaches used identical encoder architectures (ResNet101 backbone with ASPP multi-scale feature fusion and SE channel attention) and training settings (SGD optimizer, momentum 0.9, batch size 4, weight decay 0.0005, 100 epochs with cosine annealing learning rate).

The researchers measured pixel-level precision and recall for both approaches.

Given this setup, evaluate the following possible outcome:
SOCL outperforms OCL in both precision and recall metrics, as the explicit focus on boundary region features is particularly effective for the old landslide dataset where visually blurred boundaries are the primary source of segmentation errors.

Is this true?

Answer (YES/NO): NO